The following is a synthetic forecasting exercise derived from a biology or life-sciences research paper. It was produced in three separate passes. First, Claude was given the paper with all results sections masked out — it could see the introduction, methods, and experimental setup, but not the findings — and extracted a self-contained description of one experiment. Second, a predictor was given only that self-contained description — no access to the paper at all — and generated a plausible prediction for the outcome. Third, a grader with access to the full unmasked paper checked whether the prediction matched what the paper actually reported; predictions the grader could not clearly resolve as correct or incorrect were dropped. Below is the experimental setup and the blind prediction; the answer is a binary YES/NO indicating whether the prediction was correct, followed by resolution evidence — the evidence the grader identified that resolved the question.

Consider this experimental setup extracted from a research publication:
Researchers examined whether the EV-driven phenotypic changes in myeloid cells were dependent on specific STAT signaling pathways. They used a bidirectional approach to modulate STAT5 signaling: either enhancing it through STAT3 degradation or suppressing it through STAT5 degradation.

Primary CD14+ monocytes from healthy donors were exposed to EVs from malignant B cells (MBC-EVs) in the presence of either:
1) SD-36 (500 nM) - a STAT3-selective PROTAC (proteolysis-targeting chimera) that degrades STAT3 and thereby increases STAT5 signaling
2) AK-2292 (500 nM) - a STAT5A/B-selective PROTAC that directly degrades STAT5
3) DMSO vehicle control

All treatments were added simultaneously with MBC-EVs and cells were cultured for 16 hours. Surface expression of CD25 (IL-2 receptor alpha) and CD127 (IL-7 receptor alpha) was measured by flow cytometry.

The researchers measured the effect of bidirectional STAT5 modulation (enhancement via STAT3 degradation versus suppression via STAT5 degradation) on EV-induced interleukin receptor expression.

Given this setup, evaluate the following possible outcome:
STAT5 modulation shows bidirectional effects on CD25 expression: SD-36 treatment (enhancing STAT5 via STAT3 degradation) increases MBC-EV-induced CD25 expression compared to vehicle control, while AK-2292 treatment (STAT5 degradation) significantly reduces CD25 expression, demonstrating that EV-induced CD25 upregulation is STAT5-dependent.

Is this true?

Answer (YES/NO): YES